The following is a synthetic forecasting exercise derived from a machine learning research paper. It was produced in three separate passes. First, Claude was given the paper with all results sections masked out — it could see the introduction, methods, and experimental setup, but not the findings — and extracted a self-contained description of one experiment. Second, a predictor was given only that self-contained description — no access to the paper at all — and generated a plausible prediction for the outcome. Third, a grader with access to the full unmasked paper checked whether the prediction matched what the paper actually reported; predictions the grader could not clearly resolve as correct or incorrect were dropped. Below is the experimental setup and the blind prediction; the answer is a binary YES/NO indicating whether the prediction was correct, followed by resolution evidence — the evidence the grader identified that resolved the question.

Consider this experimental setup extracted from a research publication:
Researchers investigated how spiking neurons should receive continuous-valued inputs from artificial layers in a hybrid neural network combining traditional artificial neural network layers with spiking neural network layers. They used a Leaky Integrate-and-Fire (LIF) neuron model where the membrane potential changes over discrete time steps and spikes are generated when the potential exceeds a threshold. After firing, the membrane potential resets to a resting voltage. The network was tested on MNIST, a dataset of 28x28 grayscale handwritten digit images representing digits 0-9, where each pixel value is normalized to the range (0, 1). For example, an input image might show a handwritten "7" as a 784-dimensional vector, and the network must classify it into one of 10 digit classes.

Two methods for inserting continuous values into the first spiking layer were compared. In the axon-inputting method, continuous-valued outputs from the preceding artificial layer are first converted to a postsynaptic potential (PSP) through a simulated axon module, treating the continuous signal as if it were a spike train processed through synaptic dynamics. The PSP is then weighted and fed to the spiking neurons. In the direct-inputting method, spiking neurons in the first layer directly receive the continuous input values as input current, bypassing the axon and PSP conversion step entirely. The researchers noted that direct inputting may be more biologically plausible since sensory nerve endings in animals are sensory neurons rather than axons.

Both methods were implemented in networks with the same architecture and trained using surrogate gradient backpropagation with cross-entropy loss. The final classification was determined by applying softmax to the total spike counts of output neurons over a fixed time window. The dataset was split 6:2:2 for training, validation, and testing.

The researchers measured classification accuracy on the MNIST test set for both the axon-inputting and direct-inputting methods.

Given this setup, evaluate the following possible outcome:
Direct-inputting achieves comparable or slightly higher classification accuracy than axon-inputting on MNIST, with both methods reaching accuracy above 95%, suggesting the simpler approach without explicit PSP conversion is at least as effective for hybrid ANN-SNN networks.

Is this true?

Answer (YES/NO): YES